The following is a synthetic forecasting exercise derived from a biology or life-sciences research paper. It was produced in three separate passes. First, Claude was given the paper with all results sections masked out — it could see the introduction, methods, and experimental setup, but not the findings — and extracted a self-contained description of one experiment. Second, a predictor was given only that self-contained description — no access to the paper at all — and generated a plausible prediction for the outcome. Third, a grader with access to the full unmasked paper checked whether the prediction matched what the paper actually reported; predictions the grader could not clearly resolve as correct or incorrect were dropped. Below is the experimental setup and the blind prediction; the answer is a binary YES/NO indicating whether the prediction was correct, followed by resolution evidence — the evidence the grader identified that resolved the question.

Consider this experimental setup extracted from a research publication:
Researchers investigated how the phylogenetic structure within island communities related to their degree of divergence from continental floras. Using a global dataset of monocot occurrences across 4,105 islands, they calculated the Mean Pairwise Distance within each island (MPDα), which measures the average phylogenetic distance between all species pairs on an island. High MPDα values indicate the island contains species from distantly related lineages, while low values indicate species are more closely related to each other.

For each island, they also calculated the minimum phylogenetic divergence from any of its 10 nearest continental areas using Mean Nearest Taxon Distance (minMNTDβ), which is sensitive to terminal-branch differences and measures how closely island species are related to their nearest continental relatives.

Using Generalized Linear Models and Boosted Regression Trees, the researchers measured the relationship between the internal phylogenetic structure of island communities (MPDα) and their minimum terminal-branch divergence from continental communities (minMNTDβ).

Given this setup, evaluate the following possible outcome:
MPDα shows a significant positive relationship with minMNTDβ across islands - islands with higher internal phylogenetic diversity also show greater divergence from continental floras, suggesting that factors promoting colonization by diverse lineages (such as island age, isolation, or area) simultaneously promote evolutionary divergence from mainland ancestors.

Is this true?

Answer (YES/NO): NO